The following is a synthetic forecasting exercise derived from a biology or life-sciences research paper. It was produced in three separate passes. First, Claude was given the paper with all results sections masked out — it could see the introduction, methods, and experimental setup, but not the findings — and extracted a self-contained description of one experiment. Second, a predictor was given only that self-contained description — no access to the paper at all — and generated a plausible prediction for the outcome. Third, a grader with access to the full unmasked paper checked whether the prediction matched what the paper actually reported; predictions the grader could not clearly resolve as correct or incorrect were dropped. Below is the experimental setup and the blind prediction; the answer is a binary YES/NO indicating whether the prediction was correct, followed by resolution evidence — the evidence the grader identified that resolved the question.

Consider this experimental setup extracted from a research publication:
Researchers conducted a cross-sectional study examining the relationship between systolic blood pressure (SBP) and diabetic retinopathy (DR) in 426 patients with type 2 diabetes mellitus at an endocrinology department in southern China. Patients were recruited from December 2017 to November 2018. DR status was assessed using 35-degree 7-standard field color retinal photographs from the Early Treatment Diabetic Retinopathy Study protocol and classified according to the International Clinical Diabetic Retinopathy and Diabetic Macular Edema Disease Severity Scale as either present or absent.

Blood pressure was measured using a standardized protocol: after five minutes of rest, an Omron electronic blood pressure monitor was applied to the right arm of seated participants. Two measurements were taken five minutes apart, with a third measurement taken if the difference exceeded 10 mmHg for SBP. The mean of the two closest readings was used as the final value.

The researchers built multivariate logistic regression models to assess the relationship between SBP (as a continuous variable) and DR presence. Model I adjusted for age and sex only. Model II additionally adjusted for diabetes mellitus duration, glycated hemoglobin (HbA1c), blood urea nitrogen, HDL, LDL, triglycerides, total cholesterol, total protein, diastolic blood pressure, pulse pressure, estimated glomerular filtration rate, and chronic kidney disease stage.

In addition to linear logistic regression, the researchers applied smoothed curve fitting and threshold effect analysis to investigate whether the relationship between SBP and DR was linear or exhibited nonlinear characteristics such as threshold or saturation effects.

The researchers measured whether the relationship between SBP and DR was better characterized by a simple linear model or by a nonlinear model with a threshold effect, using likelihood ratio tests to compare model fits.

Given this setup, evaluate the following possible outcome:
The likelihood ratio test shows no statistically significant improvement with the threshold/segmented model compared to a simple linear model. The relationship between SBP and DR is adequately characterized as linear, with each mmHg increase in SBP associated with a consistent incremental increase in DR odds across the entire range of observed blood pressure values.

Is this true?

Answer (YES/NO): NO